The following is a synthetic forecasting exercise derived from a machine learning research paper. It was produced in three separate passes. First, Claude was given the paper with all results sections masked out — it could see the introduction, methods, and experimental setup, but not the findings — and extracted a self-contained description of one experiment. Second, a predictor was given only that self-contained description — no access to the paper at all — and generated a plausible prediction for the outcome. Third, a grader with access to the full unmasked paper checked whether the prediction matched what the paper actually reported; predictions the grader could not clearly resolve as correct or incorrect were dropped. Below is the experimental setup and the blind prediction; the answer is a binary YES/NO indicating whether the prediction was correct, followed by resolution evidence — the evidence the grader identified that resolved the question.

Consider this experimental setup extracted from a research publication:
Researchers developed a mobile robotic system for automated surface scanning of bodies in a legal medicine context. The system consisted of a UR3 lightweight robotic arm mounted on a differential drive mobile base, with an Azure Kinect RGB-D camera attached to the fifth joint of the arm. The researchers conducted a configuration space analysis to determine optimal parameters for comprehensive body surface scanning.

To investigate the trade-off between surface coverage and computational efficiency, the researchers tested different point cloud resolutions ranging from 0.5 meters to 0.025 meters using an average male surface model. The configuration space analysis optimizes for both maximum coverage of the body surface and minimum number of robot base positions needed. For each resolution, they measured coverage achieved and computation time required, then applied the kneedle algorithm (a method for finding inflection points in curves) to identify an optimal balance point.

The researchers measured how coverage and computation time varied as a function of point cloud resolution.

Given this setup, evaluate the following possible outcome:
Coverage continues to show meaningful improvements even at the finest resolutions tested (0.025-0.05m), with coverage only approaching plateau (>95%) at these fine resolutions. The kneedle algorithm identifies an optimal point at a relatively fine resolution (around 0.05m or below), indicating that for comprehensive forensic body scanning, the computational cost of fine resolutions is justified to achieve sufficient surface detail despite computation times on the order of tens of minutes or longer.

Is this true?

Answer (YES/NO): NO